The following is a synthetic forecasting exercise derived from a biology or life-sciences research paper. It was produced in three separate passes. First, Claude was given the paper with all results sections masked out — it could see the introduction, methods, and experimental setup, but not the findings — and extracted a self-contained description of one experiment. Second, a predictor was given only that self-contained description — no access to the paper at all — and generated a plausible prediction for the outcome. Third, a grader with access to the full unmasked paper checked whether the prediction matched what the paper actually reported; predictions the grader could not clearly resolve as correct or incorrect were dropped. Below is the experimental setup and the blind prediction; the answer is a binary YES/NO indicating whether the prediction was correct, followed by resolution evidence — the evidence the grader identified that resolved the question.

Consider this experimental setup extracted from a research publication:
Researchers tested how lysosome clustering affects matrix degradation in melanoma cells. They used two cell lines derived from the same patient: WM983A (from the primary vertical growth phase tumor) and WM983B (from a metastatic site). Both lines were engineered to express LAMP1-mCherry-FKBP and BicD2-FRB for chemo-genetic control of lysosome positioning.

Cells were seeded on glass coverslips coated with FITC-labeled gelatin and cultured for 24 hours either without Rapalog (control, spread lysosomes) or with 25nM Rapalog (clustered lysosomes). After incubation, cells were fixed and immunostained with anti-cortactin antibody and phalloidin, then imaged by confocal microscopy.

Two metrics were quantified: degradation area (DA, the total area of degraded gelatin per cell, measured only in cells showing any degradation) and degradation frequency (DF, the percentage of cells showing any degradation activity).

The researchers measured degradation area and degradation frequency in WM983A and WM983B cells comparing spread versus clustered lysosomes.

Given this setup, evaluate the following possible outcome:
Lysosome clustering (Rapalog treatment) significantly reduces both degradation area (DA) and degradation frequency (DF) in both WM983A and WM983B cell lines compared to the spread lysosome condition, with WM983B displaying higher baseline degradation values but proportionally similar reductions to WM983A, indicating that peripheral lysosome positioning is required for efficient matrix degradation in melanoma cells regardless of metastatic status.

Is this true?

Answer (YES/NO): NO